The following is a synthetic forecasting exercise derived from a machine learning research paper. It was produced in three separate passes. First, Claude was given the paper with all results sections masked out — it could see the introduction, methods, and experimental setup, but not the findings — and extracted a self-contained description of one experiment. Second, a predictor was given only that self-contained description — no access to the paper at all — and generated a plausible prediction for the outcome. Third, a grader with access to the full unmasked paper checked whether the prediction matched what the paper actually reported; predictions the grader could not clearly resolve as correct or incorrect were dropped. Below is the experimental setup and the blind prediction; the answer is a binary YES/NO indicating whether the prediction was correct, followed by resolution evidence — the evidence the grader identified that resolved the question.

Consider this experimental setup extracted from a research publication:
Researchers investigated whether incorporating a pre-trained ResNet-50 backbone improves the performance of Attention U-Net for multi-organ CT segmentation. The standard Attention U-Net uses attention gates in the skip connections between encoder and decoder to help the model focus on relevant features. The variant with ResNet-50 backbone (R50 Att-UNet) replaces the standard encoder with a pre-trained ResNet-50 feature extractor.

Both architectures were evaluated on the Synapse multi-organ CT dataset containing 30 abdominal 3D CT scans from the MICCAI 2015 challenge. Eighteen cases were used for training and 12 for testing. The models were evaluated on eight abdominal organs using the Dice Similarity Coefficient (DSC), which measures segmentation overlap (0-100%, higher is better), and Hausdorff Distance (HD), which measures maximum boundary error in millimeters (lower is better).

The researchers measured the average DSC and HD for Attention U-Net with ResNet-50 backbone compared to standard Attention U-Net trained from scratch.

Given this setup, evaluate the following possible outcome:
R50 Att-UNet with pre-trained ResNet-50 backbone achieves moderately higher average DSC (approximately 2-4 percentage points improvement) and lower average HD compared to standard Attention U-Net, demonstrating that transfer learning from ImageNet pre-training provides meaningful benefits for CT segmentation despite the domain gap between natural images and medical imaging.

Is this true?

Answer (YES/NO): NO